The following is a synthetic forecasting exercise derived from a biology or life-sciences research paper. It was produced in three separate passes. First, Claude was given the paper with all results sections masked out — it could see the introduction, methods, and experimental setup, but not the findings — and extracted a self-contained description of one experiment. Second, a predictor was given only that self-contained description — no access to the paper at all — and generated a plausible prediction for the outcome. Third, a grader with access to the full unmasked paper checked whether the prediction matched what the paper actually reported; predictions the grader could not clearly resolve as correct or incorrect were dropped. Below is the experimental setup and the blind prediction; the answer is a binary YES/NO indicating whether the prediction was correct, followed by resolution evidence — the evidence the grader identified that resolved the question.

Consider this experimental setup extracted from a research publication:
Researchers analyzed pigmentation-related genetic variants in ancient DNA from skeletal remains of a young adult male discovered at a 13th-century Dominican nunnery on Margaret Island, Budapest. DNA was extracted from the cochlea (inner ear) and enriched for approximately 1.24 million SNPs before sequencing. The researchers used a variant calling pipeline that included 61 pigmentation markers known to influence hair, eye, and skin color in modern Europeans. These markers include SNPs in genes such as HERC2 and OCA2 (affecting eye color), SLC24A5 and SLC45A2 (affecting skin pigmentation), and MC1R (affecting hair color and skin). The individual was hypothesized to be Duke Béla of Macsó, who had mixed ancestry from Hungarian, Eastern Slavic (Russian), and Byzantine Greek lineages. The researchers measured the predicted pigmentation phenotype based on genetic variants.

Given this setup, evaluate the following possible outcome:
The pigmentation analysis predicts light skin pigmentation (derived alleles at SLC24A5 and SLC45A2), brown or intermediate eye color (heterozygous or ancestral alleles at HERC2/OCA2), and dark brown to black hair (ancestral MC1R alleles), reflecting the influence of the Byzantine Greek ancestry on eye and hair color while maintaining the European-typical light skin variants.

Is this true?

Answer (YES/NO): NO